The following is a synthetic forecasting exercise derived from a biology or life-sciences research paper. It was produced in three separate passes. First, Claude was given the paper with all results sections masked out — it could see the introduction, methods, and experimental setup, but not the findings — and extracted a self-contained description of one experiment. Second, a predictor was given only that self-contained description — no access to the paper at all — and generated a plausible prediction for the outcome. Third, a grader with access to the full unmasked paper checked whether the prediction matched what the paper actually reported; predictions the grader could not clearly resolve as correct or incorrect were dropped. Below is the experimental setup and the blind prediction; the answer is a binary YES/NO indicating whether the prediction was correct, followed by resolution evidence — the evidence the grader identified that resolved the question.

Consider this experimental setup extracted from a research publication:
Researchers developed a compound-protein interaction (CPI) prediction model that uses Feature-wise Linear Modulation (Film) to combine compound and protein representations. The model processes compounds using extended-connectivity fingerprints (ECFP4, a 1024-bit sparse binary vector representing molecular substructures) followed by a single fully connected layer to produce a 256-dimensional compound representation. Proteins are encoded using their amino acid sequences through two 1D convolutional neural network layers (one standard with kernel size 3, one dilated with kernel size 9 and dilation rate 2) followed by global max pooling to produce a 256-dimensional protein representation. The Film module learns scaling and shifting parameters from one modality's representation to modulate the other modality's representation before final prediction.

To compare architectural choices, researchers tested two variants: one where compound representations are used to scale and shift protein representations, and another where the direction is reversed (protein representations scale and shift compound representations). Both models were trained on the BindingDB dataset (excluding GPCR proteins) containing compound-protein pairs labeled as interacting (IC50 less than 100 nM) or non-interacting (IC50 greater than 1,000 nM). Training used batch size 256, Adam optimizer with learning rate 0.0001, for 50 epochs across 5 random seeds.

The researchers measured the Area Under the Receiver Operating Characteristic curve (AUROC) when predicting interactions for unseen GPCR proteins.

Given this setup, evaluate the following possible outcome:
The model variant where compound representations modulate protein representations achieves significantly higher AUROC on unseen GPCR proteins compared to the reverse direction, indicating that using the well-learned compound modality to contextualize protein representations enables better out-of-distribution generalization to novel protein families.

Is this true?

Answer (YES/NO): YES